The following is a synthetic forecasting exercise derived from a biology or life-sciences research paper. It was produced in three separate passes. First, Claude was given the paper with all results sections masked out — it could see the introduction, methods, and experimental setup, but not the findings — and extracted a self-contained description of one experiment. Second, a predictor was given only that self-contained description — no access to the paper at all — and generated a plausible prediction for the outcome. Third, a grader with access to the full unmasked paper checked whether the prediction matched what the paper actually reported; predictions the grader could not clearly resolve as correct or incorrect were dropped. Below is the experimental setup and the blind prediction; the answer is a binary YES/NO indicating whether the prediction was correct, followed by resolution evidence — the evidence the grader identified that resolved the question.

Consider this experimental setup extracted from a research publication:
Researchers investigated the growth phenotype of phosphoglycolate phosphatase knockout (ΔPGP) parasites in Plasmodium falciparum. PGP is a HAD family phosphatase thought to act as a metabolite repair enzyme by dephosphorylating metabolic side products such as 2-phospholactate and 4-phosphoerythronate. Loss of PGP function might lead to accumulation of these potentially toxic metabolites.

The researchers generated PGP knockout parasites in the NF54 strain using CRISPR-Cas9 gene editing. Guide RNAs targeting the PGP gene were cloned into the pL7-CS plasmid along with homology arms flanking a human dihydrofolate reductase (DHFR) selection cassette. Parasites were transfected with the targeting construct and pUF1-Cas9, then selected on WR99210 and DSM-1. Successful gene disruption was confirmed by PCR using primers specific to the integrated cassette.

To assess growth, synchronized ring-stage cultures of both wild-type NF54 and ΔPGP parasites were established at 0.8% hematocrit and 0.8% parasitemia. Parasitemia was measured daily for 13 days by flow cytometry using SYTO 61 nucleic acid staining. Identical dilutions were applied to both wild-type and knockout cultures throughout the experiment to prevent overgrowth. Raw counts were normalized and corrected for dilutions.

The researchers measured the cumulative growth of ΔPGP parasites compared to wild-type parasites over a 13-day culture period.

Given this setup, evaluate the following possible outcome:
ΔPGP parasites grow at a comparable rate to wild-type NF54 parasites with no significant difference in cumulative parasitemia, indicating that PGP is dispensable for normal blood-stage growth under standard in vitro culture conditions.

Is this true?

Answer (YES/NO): NO